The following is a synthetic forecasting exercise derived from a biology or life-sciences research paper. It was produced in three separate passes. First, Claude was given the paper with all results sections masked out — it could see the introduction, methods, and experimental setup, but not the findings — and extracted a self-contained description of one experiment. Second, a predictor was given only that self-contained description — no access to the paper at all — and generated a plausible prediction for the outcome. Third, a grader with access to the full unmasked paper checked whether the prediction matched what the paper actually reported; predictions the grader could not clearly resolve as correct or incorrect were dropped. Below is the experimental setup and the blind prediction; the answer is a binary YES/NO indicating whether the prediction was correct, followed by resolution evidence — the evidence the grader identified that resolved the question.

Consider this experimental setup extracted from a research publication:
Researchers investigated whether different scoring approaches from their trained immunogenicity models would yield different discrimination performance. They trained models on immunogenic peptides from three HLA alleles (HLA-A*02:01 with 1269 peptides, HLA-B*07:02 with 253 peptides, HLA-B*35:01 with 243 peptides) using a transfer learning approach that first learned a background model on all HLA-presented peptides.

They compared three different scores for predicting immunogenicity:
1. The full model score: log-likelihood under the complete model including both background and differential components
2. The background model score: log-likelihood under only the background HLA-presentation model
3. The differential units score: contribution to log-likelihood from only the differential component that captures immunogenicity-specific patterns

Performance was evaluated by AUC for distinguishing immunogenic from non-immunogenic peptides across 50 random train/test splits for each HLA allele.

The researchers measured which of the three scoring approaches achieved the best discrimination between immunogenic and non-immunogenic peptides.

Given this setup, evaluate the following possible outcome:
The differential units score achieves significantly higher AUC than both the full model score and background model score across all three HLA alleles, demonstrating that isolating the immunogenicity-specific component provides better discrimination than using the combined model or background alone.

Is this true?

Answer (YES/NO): YES